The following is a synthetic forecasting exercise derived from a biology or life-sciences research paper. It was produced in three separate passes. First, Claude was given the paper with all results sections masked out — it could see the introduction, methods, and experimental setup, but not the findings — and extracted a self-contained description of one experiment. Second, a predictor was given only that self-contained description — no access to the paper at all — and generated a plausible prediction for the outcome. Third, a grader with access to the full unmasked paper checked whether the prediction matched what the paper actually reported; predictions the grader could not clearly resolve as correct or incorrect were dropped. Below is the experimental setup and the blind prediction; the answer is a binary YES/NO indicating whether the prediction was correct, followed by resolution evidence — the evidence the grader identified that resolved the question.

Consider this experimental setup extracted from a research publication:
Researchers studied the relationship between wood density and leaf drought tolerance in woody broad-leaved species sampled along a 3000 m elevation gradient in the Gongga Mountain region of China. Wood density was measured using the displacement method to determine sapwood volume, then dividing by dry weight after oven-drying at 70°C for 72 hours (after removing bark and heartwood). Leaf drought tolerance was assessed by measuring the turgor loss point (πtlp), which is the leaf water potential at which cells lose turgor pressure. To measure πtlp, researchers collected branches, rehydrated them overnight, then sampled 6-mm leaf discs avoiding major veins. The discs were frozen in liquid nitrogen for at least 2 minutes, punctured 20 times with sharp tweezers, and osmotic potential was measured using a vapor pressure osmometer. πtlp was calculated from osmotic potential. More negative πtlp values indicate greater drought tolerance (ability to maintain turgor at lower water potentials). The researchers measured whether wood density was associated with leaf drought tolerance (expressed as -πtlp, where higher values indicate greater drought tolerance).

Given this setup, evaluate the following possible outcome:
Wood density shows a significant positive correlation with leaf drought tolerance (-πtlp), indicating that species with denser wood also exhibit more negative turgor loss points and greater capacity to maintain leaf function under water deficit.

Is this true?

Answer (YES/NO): YES